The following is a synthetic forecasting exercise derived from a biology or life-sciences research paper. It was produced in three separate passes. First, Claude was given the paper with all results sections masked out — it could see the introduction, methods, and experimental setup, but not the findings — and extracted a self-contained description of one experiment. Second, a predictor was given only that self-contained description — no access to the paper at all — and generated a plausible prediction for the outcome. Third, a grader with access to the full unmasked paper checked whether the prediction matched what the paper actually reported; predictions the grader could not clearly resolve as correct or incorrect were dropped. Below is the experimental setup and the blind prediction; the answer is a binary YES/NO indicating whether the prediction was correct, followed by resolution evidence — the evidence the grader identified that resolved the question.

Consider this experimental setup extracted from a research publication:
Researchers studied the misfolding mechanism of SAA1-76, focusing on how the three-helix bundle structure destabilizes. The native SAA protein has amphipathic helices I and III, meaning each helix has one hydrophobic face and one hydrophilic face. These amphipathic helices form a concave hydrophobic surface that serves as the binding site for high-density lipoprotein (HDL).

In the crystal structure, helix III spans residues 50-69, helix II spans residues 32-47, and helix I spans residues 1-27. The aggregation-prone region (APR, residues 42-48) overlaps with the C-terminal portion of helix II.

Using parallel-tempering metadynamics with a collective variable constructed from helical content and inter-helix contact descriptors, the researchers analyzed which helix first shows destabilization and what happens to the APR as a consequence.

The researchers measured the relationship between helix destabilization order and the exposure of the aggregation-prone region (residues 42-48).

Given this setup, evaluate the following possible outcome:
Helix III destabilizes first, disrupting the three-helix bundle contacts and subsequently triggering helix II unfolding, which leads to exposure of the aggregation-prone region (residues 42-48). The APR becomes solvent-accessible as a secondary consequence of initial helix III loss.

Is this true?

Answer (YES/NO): YES